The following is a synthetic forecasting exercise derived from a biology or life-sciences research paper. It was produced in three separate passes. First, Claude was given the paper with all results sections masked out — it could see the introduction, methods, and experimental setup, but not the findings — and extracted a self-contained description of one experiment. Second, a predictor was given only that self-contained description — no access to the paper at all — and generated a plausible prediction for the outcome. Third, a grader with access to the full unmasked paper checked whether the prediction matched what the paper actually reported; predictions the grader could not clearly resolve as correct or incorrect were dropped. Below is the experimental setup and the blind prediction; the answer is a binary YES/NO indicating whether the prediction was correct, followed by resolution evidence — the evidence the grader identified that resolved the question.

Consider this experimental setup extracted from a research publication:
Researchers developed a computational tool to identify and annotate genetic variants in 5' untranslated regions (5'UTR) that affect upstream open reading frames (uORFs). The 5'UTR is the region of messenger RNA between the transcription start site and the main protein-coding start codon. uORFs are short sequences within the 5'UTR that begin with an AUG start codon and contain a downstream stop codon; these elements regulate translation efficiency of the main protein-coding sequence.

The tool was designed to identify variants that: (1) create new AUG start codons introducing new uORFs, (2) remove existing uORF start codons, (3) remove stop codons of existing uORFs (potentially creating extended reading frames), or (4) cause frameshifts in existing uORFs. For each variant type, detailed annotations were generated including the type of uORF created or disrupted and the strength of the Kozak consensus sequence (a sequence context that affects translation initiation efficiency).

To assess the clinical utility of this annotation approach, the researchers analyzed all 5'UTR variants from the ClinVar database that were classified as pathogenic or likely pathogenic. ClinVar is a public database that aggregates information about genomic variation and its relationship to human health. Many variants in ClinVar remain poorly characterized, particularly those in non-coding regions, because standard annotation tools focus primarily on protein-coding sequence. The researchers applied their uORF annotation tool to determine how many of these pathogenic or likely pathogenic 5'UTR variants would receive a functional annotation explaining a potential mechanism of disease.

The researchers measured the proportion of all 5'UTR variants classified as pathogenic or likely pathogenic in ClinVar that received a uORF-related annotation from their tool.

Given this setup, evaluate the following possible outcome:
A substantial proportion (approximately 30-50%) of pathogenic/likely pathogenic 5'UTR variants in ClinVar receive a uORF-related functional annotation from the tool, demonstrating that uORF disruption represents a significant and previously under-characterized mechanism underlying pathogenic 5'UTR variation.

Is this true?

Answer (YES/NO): YES